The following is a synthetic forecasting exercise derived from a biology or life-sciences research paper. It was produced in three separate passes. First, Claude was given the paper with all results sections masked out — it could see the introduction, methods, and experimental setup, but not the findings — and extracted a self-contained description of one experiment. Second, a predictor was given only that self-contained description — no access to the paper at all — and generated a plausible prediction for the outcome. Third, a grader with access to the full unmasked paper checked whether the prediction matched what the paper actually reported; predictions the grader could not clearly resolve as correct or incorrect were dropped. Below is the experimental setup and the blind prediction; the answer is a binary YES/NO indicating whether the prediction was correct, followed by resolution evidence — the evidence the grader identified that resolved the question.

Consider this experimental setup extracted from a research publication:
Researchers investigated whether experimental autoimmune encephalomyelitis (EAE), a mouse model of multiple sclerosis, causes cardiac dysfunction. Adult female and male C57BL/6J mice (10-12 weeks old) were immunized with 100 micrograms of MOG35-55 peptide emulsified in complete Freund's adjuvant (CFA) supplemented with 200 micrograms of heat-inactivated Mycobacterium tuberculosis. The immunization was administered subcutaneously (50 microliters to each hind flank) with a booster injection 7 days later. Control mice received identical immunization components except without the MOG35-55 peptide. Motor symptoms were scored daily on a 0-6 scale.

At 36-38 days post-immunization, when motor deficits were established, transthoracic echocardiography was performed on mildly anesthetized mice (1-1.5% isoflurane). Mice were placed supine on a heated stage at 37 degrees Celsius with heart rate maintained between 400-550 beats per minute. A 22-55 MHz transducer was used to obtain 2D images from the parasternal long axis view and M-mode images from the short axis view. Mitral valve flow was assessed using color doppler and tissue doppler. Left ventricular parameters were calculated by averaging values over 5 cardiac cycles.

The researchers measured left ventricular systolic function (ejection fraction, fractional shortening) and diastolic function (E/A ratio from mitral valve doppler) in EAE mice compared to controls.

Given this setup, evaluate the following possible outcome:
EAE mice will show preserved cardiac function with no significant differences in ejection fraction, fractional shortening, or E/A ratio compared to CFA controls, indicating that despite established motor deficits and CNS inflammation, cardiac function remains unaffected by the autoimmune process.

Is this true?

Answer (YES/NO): NO